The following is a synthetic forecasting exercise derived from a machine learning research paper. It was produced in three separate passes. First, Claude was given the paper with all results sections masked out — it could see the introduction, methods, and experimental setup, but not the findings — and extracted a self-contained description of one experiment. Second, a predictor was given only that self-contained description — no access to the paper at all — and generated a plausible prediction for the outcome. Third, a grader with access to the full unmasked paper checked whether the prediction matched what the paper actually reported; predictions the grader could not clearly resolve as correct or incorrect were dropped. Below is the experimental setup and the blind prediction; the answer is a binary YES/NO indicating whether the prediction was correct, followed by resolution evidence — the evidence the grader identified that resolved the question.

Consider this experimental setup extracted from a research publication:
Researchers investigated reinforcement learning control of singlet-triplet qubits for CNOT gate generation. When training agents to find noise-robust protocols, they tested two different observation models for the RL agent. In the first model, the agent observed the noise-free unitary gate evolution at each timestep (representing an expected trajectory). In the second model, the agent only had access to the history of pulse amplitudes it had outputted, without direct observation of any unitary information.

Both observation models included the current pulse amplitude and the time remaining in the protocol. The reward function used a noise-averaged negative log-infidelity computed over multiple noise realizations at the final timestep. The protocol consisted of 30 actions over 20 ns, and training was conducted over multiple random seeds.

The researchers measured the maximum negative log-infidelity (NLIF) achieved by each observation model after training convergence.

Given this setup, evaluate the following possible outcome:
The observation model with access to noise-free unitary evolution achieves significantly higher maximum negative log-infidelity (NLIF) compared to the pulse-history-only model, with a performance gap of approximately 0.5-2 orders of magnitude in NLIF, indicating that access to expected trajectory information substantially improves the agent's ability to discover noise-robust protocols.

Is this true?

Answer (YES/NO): NO